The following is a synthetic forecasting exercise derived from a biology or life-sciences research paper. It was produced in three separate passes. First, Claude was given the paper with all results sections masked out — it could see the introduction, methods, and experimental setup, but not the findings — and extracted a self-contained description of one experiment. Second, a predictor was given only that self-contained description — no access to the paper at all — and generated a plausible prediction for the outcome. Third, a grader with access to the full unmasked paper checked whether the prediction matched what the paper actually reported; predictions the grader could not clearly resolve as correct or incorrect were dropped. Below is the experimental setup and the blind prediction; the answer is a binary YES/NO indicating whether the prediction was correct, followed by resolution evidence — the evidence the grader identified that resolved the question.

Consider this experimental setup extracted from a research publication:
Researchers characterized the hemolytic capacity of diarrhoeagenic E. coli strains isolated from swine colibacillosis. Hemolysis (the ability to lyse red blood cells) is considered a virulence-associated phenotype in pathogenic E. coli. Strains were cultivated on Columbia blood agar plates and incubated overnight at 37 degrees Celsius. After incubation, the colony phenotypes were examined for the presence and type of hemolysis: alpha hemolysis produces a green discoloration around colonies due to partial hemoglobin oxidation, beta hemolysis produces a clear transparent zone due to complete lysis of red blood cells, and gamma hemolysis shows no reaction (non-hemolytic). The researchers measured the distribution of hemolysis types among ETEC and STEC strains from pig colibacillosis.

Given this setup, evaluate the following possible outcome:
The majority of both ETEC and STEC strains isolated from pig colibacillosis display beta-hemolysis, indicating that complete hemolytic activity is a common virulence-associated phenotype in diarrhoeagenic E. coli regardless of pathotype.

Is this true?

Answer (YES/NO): NO